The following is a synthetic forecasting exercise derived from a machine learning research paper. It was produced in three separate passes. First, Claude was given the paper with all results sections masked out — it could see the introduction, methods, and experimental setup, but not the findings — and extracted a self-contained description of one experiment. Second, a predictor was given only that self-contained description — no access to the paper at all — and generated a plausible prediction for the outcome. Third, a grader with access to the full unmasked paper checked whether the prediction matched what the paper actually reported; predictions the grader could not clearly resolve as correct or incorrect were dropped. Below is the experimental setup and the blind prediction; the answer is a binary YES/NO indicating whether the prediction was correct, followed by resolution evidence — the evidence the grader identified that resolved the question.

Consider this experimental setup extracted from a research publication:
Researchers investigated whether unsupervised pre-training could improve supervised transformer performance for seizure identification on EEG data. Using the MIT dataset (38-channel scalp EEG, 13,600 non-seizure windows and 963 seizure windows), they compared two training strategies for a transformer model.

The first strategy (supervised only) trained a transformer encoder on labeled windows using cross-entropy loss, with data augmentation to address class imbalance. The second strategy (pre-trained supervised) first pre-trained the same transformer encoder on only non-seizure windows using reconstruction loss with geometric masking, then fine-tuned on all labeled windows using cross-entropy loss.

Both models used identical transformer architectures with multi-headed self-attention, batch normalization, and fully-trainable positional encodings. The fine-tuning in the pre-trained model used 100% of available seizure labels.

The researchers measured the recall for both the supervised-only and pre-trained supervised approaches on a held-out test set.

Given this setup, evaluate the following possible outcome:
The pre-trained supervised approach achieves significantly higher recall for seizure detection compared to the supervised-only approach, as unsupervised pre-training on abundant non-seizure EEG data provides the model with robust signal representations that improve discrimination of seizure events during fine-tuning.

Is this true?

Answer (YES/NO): YES